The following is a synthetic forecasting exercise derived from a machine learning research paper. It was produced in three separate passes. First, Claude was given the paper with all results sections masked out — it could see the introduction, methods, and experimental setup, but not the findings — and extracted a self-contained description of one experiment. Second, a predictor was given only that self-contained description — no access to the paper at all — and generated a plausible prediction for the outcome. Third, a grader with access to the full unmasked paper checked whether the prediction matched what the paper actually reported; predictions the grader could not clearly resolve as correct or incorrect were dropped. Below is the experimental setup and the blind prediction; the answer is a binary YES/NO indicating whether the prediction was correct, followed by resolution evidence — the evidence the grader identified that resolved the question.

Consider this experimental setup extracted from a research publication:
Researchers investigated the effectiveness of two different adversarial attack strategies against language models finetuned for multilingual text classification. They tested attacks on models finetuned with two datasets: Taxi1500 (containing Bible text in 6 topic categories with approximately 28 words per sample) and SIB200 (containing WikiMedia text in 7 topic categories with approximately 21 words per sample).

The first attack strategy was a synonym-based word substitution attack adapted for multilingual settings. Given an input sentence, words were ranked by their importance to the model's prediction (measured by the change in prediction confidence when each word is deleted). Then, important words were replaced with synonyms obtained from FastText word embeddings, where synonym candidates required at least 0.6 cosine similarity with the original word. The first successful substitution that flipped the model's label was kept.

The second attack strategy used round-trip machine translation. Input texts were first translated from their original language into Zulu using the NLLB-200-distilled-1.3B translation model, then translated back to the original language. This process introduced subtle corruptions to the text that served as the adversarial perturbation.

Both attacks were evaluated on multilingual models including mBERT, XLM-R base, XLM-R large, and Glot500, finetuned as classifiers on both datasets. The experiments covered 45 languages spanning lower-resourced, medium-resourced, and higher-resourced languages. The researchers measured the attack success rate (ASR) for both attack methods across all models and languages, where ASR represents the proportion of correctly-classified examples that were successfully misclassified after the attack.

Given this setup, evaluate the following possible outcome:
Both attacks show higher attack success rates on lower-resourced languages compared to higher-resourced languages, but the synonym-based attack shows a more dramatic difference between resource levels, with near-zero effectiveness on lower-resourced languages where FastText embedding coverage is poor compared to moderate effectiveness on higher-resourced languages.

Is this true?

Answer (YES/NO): NO